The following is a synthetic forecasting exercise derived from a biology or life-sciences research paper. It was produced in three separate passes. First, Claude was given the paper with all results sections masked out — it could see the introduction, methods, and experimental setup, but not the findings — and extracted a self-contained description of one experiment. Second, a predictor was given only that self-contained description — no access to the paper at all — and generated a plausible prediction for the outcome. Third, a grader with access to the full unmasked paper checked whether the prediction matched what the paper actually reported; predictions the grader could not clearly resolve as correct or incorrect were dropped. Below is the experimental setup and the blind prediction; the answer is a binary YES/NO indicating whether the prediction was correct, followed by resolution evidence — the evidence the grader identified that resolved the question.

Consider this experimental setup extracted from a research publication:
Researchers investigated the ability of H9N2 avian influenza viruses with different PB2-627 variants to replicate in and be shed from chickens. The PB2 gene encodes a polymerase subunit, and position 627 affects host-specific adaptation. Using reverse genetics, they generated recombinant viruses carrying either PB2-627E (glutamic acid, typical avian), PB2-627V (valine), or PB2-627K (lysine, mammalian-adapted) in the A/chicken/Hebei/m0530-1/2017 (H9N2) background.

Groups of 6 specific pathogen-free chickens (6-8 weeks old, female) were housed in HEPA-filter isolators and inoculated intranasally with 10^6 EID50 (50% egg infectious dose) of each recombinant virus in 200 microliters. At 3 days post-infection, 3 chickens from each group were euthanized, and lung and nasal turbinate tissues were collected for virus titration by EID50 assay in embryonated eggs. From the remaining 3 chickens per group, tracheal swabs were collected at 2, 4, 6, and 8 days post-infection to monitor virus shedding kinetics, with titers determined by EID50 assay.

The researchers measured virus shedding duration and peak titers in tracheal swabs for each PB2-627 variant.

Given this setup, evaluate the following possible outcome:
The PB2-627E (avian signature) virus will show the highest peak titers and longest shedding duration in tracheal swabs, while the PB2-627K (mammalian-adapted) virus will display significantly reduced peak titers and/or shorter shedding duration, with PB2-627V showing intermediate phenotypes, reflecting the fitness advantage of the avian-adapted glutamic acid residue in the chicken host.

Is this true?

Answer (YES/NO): NO